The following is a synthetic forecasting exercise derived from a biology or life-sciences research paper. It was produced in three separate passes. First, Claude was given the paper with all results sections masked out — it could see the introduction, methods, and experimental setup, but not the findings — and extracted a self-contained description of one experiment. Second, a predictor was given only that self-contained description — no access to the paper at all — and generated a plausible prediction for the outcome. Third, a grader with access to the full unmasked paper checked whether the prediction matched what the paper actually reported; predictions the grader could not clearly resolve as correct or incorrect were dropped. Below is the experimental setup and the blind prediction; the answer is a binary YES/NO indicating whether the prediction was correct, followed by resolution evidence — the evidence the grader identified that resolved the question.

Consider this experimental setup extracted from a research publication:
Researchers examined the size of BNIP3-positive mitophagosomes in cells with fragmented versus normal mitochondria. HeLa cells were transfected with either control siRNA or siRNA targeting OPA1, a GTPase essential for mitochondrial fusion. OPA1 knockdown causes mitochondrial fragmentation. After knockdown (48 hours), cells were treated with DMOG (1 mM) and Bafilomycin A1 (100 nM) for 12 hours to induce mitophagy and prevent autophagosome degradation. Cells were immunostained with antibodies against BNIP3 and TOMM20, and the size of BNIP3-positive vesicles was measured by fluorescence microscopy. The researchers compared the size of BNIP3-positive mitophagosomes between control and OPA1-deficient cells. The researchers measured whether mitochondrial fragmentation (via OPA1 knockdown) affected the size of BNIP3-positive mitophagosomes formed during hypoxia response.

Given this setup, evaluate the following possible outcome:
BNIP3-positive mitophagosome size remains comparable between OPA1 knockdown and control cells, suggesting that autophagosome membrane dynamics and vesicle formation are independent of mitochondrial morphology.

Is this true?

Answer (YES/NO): NO